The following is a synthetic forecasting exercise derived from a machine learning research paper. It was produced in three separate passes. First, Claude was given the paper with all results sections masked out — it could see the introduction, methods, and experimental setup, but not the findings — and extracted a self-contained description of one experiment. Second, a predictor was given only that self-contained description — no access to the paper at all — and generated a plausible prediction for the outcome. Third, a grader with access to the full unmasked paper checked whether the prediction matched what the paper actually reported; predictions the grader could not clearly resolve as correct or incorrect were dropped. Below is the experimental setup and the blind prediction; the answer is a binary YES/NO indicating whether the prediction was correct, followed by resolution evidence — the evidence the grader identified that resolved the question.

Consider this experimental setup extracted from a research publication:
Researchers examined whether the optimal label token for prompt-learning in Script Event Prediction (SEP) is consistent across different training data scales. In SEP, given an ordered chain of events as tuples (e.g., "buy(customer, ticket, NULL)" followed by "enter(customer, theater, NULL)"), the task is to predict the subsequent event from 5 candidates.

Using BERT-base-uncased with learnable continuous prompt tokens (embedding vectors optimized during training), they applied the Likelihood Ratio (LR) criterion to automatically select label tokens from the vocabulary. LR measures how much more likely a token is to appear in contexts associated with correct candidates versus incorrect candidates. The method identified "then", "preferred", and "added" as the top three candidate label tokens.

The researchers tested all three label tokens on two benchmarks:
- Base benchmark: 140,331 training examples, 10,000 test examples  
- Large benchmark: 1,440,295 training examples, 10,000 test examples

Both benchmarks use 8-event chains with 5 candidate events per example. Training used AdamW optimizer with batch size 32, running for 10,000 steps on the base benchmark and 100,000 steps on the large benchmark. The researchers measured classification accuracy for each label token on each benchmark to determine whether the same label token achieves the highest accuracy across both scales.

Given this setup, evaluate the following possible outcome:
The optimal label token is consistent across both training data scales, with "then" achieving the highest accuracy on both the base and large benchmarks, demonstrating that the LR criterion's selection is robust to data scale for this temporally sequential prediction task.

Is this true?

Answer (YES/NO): NO